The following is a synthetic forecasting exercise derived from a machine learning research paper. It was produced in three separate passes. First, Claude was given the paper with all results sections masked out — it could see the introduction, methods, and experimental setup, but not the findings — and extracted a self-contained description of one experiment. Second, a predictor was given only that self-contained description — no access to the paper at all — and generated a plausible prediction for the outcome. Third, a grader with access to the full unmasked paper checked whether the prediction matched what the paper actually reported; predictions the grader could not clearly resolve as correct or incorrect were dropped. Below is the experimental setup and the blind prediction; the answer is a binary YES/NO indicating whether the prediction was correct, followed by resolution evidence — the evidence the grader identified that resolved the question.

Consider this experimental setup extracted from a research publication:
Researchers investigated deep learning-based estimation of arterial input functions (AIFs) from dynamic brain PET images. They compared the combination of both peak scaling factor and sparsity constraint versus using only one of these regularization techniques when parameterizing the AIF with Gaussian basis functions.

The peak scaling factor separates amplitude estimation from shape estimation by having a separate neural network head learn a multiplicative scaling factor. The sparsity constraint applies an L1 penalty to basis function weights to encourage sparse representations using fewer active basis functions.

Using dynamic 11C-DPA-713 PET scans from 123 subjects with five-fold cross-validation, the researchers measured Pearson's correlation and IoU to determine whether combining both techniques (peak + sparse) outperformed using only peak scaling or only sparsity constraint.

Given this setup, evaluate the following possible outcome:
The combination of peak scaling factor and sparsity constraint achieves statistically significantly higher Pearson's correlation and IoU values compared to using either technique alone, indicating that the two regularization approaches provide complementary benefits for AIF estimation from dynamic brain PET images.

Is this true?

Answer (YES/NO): NO